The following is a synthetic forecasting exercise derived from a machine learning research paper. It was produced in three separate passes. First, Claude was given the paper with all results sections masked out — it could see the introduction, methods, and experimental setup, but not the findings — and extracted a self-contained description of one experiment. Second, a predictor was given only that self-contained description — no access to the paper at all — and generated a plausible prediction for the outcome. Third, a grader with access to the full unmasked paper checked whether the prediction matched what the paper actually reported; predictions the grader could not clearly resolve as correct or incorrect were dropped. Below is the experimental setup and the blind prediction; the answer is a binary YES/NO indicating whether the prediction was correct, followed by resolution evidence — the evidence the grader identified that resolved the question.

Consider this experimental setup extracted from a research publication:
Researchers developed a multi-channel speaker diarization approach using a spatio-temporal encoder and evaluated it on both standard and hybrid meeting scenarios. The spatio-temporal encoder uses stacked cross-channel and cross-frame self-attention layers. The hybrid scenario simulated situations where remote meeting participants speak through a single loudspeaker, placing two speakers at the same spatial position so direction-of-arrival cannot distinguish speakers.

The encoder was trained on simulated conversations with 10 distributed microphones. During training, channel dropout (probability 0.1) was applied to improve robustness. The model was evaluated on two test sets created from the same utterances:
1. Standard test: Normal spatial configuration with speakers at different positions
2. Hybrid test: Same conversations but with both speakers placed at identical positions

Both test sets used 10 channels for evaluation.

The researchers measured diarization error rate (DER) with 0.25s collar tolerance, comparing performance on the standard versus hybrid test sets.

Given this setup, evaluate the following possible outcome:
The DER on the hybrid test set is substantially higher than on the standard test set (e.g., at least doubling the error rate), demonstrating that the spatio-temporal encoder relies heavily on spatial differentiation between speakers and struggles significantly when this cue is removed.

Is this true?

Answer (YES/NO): YES